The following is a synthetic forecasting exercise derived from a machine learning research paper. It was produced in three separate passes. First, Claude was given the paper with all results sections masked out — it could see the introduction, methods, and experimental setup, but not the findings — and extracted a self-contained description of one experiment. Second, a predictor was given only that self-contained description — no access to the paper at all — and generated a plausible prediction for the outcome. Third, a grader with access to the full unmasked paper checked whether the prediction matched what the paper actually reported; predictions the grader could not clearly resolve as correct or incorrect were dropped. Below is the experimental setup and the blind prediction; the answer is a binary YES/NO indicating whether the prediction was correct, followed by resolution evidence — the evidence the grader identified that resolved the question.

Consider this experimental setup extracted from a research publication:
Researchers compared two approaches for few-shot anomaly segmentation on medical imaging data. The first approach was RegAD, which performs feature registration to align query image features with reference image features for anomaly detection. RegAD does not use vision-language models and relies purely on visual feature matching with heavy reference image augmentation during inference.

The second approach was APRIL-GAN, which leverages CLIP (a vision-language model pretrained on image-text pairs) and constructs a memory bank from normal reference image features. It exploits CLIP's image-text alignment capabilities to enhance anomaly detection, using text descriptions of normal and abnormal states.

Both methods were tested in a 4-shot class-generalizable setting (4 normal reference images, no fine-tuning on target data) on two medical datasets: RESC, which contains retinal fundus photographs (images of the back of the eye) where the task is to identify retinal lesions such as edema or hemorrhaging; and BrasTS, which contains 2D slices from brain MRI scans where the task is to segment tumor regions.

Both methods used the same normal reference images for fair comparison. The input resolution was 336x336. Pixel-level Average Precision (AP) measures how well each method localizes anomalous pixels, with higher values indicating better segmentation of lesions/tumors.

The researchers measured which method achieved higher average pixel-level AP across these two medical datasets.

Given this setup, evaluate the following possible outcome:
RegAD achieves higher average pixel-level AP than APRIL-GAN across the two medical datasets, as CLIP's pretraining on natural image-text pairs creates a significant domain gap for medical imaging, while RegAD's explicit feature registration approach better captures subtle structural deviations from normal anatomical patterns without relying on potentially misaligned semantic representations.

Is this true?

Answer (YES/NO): NO